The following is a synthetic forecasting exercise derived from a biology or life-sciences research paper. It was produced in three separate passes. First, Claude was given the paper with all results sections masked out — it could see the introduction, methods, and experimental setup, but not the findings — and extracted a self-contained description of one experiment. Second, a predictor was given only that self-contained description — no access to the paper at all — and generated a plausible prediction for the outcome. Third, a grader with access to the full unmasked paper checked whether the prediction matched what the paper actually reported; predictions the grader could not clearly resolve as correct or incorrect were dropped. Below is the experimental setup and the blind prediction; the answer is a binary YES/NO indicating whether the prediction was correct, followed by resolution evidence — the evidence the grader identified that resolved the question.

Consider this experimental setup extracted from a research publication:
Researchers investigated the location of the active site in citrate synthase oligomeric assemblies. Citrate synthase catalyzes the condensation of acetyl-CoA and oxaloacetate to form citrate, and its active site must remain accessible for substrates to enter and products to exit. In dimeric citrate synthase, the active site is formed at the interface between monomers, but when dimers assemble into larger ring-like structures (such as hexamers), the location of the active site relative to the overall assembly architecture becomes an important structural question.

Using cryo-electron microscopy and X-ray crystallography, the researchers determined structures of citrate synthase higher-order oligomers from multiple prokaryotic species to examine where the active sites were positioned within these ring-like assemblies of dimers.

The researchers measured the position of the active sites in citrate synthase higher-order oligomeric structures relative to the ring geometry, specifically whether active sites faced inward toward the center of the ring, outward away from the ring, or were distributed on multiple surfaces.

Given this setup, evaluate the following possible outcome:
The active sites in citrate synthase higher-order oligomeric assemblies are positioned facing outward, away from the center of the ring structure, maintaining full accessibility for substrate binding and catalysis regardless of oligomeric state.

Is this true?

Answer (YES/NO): YES